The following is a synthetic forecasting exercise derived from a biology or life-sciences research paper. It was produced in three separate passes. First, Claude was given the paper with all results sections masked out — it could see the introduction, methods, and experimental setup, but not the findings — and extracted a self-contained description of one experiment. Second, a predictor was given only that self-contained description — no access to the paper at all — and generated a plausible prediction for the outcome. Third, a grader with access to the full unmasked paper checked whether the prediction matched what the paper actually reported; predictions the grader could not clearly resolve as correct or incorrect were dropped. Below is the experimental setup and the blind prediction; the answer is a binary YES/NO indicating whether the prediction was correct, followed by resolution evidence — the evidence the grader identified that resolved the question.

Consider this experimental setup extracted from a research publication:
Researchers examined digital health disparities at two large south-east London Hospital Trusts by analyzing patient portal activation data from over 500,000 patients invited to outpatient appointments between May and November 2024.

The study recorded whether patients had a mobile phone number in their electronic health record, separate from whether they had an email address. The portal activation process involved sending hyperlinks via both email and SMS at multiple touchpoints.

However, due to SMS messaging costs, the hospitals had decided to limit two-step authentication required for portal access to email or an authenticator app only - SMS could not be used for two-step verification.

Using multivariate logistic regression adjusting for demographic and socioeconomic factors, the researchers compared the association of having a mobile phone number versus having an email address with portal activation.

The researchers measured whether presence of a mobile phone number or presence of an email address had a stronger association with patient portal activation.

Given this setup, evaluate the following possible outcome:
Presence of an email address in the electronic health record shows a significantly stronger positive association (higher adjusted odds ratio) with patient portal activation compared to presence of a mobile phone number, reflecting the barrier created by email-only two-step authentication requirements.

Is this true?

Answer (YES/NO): YES